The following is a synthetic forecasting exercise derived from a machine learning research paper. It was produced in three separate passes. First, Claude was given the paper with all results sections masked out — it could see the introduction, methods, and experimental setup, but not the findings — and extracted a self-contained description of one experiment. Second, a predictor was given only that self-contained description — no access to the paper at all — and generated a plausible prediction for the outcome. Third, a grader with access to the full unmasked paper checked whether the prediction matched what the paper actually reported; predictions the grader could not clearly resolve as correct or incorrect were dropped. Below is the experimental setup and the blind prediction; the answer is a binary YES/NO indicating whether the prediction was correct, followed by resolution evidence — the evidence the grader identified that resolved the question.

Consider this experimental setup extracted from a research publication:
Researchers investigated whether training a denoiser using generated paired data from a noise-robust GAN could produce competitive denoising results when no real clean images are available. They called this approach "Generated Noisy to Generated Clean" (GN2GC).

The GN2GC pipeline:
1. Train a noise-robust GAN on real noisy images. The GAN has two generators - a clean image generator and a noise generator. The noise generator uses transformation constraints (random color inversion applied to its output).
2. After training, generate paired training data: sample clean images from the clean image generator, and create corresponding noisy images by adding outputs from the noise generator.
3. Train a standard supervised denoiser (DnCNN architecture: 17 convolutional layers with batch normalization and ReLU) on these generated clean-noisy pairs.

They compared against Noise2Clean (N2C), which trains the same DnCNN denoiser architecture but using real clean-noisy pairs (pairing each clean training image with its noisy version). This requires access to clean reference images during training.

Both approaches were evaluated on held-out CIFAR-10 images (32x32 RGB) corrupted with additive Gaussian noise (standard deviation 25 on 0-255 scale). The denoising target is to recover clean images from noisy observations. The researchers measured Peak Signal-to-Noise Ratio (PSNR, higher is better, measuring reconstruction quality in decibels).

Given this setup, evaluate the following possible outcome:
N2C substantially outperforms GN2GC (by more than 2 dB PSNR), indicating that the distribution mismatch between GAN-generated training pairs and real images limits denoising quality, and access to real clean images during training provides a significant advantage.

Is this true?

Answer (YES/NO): NO